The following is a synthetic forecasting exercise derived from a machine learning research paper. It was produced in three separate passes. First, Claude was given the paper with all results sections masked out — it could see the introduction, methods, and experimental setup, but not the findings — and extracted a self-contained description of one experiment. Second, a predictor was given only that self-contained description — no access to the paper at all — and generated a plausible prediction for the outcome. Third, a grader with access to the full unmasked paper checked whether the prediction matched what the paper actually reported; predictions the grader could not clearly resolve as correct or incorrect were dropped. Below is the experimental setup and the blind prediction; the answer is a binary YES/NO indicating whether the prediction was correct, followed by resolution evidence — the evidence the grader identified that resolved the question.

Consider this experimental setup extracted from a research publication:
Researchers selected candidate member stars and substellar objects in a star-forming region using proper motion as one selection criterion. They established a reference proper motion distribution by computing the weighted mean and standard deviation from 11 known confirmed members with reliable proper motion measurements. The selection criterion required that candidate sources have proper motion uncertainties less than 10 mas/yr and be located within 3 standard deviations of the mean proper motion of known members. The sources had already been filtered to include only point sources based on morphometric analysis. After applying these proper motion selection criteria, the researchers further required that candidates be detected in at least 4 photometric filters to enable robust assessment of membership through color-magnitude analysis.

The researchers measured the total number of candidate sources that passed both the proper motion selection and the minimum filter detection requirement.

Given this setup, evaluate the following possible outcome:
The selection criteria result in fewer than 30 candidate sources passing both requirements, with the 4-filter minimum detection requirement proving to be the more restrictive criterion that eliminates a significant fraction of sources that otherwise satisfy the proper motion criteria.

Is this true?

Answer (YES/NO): NO